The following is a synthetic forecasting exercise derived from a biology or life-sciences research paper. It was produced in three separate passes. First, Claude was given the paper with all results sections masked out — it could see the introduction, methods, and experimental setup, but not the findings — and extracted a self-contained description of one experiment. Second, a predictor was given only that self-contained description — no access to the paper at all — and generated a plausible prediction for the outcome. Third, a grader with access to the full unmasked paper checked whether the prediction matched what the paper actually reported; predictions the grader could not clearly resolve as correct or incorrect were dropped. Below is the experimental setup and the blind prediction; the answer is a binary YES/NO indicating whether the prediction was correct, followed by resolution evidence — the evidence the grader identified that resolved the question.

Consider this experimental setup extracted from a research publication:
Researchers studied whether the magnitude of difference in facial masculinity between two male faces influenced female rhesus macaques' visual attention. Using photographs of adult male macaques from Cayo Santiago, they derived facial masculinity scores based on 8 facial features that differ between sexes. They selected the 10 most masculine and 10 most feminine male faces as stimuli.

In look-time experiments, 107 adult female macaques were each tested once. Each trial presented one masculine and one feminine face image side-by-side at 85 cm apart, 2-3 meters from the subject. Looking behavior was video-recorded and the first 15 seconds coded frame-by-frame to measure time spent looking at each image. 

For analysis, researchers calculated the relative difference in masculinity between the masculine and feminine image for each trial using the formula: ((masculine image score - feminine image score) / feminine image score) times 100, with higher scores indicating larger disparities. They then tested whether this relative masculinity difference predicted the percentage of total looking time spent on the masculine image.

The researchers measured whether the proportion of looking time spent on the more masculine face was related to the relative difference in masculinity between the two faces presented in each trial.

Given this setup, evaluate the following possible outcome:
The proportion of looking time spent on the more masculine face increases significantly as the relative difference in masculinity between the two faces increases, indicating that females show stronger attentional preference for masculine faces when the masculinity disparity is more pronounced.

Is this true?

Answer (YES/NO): YES